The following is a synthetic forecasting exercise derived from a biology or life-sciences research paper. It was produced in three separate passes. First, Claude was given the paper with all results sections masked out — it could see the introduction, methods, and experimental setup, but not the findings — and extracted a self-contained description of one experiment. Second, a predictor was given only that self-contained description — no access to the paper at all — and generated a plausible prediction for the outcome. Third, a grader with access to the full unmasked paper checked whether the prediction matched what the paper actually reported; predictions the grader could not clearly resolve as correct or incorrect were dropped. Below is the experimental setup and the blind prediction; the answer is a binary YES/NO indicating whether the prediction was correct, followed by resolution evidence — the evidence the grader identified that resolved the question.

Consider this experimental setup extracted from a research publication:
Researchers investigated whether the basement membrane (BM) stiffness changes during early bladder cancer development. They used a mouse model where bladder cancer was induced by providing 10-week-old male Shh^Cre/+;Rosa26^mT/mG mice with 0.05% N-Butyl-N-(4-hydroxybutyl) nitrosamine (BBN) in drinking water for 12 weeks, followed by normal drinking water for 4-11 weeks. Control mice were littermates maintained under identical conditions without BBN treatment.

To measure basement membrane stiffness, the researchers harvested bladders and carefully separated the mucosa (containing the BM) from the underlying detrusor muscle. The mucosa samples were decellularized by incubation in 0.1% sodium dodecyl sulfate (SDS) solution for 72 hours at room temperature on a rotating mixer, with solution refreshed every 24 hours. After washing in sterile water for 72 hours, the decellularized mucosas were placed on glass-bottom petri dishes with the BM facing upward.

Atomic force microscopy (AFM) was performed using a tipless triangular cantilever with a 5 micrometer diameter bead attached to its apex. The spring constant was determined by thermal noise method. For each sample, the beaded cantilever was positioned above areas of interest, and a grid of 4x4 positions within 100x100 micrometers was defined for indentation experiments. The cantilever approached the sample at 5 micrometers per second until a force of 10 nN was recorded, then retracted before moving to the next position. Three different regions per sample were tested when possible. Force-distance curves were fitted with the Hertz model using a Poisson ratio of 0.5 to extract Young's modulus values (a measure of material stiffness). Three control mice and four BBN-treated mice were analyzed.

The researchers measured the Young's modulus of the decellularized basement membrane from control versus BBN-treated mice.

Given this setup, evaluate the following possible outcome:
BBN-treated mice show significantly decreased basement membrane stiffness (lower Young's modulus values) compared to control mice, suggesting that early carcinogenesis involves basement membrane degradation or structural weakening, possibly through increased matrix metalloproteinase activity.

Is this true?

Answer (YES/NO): YES